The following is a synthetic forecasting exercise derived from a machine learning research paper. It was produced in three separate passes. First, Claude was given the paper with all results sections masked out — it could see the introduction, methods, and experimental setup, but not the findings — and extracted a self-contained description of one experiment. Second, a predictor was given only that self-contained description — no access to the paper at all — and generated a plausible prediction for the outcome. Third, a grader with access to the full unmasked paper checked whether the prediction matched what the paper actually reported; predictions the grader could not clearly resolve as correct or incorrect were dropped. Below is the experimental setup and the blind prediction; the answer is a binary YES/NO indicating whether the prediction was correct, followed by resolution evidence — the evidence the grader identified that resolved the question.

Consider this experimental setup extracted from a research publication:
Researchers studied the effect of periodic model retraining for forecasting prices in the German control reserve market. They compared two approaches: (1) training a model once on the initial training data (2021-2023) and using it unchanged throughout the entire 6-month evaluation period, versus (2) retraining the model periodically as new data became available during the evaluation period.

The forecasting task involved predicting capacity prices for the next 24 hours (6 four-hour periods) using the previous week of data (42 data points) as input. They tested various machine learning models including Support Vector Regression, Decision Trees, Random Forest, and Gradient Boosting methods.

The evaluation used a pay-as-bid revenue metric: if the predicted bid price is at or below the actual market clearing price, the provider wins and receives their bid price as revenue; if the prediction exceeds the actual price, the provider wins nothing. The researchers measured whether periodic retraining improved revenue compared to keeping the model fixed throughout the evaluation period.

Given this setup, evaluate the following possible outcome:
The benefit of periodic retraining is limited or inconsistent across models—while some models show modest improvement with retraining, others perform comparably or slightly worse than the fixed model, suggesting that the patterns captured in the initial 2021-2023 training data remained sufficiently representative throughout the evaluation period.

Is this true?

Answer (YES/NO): YES